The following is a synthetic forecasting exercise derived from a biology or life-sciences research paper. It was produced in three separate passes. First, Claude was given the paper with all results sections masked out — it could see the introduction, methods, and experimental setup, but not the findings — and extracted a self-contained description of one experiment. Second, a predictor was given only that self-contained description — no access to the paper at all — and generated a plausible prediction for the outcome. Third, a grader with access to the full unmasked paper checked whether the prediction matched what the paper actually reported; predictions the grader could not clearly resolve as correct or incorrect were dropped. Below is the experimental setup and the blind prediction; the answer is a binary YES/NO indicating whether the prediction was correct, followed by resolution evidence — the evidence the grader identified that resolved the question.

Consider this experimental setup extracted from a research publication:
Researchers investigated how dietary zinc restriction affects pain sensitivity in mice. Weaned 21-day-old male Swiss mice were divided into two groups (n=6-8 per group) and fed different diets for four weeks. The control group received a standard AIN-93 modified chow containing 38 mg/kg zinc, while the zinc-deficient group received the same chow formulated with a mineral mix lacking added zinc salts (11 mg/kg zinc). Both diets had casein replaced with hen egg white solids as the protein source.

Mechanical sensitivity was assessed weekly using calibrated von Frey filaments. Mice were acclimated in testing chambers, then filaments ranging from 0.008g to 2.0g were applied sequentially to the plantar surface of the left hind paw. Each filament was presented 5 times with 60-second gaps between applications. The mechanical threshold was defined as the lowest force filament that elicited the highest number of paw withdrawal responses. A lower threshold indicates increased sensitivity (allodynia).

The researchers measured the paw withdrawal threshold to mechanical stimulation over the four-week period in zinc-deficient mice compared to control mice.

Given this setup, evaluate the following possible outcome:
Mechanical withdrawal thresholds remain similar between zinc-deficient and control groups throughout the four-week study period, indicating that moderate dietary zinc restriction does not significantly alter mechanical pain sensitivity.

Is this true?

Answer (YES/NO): NO